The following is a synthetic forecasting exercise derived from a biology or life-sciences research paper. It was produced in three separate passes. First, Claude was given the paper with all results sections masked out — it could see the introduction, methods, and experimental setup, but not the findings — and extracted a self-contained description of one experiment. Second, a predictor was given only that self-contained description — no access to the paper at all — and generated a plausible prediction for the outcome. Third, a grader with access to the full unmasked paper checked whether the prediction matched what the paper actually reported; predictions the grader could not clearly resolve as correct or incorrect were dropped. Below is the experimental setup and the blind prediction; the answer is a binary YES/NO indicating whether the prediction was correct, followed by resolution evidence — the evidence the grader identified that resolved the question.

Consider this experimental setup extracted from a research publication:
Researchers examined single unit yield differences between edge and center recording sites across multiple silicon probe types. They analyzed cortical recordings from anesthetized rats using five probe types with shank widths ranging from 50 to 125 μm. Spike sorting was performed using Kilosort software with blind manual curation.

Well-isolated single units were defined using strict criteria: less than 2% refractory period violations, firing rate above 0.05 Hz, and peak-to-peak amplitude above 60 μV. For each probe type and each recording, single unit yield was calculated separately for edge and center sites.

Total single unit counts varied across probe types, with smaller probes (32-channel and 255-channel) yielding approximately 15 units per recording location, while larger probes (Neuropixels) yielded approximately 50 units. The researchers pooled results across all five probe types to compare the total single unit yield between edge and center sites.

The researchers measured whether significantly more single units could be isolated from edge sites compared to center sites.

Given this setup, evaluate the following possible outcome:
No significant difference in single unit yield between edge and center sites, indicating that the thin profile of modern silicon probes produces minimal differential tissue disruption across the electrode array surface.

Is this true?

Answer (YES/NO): YES